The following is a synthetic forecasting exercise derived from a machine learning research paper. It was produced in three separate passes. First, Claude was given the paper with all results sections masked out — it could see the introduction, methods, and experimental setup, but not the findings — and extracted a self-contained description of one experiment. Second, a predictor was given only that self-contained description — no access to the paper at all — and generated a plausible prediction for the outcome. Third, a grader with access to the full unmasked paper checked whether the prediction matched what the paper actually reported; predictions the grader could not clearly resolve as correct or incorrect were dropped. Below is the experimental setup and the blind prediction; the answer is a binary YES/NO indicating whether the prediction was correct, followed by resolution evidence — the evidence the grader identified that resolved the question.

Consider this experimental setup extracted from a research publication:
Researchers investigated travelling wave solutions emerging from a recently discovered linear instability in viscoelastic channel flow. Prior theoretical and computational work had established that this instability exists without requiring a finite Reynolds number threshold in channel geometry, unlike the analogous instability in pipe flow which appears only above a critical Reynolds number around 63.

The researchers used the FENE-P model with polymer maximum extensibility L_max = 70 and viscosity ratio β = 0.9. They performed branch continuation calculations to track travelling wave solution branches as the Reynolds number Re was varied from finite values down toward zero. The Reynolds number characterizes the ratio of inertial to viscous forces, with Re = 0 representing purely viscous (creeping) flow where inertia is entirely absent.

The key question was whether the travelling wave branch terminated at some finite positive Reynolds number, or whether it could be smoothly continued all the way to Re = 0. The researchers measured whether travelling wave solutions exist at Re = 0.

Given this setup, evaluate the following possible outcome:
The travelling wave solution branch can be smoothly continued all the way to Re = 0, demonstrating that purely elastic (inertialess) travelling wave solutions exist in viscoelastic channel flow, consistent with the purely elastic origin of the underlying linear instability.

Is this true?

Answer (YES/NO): YES